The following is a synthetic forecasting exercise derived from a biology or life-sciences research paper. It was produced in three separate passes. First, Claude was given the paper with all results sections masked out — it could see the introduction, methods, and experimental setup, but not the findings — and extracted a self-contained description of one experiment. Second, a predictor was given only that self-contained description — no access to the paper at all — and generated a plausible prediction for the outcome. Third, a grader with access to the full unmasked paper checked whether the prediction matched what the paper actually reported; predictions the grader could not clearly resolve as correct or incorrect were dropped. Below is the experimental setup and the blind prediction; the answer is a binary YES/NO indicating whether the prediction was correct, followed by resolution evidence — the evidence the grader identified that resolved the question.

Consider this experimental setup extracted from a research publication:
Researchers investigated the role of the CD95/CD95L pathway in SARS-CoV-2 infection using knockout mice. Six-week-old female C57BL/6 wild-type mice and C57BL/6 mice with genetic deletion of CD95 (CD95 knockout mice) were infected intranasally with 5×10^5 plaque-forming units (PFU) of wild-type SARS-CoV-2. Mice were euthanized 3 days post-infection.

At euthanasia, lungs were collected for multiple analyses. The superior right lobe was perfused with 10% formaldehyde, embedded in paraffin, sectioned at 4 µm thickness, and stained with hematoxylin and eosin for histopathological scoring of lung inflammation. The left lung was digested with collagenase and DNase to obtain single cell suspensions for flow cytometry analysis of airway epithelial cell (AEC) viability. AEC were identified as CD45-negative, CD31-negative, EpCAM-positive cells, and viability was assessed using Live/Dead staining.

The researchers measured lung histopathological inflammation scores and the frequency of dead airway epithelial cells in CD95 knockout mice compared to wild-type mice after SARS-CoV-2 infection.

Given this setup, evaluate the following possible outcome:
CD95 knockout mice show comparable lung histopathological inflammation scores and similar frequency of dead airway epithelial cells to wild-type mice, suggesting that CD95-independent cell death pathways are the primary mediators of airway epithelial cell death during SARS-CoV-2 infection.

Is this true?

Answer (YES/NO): NO